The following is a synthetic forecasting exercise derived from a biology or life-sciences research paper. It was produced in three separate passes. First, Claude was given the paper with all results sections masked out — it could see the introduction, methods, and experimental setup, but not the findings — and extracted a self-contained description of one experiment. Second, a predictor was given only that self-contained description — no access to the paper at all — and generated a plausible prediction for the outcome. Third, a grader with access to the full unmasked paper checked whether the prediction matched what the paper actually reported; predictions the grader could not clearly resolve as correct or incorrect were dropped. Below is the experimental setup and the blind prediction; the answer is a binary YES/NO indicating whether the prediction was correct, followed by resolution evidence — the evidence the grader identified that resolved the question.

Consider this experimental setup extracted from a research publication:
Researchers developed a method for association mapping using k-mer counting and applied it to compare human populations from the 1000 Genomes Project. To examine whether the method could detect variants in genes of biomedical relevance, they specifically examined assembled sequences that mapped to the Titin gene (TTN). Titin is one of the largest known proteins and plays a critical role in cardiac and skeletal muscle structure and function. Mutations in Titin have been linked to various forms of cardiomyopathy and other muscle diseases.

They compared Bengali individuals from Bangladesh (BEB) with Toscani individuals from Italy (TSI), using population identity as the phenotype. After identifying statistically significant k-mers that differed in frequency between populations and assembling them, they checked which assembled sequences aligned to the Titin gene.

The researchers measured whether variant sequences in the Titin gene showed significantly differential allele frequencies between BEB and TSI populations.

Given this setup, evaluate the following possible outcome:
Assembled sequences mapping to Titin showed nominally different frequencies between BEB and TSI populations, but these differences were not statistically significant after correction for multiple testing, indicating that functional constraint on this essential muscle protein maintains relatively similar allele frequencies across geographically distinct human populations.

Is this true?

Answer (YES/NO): NO